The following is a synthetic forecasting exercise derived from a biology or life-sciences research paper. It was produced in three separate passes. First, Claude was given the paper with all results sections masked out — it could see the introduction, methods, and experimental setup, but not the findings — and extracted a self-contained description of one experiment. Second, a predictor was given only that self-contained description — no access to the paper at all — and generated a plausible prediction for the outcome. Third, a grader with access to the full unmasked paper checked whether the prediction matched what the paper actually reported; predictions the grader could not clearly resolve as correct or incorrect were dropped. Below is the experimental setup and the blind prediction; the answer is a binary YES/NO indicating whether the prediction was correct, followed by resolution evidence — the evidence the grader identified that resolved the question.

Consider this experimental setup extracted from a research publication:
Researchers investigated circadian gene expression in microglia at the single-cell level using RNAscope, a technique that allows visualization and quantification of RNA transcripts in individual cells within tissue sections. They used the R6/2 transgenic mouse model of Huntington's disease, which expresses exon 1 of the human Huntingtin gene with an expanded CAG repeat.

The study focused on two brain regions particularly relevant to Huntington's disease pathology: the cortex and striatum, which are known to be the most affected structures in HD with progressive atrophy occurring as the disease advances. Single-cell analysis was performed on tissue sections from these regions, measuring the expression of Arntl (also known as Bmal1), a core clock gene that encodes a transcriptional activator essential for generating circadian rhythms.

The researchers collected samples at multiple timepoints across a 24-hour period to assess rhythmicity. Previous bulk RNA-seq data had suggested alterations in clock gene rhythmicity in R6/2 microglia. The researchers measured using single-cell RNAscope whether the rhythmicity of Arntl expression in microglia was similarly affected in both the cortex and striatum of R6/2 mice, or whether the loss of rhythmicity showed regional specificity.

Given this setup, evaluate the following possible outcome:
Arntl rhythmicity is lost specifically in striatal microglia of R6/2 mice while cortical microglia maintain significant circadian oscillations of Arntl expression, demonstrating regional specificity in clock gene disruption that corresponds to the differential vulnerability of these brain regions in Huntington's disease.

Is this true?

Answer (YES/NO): NO